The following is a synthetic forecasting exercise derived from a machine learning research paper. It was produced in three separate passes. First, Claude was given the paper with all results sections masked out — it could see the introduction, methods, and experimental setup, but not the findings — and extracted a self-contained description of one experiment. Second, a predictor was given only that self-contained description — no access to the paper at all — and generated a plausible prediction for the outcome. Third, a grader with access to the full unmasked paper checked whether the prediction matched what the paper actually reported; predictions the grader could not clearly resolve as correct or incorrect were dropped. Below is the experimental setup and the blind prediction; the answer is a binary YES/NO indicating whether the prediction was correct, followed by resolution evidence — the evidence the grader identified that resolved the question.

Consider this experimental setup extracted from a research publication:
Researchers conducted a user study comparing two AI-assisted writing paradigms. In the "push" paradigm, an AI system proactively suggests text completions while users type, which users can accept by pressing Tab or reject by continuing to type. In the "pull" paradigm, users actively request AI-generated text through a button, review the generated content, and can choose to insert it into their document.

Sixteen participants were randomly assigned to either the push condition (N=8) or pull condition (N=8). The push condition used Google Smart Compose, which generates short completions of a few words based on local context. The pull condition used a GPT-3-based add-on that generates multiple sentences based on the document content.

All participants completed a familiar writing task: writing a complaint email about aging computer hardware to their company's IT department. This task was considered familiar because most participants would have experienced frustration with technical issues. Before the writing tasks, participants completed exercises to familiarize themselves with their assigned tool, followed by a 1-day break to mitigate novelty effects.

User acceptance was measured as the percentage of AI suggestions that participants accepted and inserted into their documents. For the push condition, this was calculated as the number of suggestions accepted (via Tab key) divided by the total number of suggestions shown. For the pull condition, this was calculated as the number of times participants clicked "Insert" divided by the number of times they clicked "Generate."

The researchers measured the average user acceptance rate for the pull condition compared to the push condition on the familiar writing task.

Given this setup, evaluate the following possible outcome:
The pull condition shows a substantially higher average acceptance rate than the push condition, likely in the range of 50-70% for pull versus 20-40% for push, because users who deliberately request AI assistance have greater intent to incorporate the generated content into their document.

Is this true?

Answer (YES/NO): YES